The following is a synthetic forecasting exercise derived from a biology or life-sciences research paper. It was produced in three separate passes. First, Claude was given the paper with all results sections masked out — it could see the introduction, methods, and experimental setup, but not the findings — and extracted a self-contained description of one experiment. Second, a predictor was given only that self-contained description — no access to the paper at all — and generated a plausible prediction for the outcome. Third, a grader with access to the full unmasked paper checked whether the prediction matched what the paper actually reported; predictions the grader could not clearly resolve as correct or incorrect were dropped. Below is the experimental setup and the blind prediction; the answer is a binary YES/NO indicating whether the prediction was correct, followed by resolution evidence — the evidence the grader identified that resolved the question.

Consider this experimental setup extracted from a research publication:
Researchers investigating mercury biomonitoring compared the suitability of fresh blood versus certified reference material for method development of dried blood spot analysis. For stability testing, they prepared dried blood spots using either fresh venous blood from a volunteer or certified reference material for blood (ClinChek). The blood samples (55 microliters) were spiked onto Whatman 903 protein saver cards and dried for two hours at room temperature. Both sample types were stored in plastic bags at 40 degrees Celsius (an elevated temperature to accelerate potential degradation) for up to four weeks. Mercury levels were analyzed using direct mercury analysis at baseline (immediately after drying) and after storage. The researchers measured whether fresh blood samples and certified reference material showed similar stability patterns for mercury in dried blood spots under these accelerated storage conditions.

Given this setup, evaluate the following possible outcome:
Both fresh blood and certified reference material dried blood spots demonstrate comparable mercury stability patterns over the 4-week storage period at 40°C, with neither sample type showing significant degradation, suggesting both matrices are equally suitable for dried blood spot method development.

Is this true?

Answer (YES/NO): NO